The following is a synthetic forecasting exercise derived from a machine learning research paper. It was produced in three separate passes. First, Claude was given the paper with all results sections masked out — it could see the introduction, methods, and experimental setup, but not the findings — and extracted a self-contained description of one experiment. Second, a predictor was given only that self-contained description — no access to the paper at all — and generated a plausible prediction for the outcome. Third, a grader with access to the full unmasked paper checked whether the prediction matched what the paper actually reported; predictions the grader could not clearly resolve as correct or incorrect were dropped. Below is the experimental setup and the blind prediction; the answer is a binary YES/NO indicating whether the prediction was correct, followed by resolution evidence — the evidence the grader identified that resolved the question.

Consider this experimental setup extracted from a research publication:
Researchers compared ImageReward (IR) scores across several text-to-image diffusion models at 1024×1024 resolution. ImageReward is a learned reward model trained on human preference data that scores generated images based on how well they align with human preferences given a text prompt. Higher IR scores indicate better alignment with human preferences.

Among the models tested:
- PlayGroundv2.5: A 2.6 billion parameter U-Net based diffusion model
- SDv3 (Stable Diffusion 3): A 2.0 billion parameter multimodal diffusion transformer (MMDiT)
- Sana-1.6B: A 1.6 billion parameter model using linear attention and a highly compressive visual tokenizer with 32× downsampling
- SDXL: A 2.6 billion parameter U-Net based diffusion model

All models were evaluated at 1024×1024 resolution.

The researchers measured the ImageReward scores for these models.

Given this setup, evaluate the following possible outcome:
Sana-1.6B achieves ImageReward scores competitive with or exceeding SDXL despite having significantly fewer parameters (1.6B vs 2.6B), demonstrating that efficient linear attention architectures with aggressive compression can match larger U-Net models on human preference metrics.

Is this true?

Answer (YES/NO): YES